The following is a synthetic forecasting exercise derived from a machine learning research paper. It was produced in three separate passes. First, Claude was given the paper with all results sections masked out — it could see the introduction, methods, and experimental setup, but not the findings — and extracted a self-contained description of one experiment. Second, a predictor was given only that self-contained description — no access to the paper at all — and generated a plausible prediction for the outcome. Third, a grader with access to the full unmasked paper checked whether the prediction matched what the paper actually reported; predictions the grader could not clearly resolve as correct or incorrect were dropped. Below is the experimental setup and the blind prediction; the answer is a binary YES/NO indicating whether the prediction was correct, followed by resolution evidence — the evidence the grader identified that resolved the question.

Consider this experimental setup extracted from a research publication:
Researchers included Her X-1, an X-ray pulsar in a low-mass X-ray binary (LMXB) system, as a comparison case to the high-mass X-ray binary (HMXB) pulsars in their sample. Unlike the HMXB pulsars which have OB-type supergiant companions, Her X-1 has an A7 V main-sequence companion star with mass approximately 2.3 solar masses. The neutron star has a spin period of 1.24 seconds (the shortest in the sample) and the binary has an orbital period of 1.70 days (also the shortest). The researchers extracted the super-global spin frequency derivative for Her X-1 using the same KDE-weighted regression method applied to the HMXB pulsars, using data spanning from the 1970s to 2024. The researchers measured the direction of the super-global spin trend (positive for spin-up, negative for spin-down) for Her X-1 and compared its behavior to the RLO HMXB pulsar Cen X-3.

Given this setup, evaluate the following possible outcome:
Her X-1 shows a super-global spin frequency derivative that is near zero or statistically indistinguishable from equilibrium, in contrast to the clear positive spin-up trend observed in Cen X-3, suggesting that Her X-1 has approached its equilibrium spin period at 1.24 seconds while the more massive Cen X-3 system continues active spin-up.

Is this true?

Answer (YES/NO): NO